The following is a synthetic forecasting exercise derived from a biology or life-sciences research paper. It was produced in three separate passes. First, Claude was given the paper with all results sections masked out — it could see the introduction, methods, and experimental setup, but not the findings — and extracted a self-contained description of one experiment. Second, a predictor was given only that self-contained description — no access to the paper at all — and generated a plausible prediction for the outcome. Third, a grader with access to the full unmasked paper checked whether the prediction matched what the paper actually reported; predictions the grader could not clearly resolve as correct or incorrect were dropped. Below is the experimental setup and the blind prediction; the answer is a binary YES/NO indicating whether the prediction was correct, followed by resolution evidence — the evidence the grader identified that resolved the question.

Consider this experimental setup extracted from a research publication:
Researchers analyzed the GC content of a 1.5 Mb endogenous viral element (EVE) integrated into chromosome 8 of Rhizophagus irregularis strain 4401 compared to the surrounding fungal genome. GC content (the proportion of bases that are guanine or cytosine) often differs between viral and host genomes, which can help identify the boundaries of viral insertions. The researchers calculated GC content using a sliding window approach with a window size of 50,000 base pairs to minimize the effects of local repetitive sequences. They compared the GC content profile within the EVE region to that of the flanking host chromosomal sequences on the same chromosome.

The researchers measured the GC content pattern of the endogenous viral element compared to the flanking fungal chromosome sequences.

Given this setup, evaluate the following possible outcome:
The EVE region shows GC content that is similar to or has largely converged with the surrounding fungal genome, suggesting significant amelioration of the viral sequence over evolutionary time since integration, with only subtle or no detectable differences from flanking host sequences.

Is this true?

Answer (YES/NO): NO